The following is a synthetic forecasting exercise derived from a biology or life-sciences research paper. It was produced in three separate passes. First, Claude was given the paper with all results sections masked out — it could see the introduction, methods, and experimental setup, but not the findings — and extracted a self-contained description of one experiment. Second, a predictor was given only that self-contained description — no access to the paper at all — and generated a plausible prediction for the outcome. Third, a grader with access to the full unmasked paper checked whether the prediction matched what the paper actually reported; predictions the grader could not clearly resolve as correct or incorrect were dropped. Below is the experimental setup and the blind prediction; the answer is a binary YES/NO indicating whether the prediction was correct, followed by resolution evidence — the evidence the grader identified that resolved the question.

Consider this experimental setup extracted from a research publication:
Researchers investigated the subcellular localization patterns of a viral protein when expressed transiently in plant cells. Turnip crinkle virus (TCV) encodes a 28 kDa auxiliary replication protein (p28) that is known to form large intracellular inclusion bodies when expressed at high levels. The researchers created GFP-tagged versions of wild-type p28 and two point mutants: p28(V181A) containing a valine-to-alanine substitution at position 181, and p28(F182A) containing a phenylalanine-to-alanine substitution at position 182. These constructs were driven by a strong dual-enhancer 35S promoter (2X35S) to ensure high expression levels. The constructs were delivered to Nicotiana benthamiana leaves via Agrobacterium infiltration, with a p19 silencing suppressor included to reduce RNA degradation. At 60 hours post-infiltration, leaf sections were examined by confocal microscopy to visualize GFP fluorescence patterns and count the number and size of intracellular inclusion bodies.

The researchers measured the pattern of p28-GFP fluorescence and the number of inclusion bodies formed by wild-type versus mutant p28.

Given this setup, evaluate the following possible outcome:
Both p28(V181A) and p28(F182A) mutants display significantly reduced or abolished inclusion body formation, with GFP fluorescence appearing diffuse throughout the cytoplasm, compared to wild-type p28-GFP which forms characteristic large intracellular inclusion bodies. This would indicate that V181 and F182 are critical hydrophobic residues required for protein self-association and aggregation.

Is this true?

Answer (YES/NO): NO